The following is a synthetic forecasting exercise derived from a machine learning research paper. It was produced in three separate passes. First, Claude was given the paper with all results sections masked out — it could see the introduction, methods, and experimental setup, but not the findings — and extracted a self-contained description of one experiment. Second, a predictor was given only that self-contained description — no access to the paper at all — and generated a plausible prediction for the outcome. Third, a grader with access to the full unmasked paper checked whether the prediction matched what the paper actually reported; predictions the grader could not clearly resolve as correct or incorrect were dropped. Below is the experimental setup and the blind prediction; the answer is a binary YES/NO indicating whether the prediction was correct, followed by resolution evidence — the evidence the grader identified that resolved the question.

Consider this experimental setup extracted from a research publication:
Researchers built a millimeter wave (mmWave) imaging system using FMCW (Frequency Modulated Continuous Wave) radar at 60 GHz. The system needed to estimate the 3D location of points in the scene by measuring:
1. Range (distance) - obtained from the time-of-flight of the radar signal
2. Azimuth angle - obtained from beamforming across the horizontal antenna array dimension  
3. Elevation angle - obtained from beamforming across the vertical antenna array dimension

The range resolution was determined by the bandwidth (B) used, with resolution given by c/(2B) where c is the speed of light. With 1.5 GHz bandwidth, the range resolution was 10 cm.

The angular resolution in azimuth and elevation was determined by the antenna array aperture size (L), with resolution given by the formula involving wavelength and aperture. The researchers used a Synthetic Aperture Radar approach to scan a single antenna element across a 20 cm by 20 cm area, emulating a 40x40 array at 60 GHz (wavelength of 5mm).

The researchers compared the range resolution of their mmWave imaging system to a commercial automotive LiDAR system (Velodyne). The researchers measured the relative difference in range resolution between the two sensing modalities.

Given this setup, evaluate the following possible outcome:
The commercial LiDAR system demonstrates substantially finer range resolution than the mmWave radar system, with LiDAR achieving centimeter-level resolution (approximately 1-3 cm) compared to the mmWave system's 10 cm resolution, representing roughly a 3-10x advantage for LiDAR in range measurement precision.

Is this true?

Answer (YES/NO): YES